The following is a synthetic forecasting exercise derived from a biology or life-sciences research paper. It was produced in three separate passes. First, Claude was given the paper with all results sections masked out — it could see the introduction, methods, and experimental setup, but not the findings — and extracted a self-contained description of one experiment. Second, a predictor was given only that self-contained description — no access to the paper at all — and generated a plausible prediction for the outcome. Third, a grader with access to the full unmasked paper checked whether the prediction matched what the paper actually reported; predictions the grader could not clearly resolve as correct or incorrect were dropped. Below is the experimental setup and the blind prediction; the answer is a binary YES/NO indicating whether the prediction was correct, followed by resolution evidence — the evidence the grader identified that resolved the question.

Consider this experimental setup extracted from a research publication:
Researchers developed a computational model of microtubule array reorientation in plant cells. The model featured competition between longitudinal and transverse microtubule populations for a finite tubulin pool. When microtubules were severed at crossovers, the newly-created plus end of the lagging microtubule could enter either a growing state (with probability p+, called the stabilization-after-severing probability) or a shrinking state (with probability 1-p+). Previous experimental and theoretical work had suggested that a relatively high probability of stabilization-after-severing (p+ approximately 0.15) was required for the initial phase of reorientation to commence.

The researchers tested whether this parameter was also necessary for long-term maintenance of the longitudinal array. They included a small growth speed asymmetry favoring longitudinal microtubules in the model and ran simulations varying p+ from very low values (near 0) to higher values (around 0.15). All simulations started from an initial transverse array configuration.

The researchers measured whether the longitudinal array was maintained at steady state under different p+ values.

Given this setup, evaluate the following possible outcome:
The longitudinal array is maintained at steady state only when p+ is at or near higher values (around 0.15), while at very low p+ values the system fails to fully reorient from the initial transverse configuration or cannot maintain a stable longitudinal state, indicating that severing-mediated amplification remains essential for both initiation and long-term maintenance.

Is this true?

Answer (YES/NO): NO